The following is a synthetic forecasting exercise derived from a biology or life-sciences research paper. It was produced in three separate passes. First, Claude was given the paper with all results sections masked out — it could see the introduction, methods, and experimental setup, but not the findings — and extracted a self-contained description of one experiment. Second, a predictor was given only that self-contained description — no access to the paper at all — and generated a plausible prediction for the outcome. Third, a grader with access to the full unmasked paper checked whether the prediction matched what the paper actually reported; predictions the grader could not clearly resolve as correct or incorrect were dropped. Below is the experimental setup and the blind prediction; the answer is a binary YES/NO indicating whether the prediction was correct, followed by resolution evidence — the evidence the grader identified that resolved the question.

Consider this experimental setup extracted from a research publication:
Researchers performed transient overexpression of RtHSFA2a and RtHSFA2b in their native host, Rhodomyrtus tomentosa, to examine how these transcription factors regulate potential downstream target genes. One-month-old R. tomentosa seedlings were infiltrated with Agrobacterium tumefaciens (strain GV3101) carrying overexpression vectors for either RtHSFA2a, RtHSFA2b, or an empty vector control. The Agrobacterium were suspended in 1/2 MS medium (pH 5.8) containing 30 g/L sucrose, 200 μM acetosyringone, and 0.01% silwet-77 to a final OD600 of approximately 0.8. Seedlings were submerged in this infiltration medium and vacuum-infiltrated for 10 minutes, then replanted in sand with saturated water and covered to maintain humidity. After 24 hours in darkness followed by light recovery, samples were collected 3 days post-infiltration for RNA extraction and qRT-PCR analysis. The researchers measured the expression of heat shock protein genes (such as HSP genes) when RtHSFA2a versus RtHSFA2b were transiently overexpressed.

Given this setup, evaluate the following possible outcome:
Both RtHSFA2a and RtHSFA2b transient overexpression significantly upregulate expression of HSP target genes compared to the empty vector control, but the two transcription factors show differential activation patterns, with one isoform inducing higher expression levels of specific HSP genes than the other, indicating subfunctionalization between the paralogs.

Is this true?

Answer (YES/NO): YES